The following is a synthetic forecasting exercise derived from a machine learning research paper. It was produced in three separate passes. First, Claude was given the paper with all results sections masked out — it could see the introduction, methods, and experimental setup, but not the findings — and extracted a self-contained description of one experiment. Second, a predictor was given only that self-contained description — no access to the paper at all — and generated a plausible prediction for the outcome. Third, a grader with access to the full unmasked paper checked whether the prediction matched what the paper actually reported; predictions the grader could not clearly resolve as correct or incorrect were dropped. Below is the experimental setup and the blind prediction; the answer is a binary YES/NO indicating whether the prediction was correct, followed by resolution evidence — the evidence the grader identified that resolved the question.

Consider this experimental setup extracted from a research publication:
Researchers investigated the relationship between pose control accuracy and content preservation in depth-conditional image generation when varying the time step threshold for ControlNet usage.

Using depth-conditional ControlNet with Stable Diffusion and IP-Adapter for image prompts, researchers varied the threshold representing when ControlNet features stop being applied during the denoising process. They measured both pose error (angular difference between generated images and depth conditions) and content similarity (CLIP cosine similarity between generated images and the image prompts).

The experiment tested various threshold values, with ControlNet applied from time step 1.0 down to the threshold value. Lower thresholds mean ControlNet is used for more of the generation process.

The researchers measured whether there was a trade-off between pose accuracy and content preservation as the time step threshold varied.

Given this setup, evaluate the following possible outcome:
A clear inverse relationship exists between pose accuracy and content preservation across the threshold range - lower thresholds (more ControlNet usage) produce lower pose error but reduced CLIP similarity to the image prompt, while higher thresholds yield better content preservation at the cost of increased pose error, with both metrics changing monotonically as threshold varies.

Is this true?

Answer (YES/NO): NO